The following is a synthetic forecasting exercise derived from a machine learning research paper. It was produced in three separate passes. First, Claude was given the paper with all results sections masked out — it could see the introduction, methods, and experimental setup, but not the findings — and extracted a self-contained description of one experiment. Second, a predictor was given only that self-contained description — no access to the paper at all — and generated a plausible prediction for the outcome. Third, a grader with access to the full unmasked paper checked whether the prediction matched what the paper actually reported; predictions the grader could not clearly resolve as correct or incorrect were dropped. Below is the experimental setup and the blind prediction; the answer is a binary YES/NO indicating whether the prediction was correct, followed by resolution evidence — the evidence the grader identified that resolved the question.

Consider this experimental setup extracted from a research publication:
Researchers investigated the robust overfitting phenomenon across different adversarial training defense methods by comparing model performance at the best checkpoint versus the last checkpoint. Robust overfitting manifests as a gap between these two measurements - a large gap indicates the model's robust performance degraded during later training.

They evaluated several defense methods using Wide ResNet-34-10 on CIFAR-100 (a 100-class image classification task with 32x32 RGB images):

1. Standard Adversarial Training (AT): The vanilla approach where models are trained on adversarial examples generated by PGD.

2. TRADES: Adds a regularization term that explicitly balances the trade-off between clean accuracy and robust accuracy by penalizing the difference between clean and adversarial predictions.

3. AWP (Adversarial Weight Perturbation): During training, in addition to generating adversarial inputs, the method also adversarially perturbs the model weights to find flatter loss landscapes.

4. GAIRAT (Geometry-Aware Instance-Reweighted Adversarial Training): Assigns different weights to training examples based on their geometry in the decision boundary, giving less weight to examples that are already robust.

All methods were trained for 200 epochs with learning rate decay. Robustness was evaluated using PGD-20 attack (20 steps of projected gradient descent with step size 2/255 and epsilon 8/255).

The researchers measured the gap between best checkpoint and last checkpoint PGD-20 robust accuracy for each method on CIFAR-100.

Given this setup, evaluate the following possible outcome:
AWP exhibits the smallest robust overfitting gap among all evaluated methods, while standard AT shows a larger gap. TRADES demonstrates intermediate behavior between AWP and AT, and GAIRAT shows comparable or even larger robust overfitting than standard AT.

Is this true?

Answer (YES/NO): NO